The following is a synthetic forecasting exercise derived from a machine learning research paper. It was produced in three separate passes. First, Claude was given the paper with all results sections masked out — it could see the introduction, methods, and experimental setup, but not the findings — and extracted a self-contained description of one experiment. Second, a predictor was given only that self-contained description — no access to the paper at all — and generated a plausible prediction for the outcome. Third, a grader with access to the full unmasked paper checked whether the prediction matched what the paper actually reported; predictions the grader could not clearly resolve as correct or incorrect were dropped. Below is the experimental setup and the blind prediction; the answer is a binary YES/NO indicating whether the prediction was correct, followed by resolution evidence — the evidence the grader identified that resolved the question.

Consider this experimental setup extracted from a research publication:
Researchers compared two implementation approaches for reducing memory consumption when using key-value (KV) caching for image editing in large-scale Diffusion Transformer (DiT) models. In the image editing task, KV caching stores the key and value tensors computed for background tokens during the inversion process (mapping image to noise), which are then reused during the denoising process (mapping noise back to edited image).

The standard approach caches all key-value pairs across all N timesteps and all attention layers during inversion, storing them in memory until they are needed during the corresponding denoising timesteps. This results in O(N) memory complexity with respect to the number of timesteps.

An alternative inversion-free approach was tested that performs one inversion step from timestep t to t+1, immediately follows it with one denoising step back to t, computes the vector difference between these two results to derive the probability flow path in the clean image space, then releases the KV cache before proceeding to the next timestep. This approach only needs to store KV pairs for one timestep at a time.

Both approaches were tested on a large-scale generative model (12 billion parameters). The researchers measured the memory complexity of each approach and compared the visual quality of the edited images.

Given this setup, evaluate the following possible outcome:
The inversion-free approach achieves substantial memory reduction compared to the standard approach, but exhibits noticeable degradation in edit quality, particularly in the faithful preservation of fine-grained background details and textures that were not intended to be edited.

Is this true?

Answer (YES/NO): NO